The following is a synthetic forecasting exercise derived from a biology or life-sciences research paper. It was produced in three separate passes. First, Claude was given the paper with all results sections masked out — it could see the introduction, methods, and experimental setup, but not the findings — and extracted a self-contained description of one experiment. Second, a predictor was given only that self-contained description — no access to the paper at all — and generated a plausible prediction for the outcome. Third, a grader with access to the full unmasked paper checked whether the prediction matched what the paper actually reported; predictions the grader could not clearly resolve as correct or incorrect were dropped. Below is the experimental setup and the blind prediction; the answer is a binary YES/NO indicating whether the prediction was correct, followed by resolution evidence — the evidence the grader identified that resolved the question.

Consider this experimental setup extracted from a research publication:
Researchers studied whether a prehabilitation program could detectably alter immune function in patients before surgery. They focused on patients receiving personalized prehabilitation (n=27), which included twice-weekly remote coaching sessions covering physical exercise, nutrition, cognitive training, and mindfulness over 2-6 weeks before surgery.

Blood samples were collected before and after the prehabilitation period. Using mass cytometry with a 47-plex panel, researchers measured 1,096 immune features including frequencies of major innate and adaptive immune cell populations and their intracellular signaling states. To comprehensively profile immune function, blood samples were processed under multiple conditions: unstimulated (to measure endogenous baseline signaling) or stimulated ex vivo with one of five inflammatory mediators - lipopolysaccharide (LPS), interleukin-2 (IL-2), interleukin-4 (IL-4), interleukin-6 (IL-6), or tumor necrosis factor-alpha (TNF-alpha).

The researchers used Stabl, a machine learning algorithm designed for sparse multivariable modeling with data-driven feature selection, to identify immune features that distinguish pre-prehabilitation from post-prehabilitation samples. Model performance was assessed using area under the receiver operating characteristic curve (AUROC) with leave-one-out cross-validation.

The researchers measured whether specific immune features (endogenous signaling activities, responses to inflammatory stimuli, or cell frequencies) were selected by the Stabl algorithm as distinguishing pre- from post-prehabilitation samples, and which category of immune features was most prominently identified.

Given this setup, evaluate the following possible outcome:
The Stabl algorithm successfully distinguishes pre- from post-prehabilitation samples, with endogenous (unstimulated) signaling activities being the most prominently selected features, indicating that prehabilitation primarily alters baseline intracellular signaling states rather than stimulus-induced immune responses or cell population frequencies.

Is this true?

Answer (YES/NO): NO